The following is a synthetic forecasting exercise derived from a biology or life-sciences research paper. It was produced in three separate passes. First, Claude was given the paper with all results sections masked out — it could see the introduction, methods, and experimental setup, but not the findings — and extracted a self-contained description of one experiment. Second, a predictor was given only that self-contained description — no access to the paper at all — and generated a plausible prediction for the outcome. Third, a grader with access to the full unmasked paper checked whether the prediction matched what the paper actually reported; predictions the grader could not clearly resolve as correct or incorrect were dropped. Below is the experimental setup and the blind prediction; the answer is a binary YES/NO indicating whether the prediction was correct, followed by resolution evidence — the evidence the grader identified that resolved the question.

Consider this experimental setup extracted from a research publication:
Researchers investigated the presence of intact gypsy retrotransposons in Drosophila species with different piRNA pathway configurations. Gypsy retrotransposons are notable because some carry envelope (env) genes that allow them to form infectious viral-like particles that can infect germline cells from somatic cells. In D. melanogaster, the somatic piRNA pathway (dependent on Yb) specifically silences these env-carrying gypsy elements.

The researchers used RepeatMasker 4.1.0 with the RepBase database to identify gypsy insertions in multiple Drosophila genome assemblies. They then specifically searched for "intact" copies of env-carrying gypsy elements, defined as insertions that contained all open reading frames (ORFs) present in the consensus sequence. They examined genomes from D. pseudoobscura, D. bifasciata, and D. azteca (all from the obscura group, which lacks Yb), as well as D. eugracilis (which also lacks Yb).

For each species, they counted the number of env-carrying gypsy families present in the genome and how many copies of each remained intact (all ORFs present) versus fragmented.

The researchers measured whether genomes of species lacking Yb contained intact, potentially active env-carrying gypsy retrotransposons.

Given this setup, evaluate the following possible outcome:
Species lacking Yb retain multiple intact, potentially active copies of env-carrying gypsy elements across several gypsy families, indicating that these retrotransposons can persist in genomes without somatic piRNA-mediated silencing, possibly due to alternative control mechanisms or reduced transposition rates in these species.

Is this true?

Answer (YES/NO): YES